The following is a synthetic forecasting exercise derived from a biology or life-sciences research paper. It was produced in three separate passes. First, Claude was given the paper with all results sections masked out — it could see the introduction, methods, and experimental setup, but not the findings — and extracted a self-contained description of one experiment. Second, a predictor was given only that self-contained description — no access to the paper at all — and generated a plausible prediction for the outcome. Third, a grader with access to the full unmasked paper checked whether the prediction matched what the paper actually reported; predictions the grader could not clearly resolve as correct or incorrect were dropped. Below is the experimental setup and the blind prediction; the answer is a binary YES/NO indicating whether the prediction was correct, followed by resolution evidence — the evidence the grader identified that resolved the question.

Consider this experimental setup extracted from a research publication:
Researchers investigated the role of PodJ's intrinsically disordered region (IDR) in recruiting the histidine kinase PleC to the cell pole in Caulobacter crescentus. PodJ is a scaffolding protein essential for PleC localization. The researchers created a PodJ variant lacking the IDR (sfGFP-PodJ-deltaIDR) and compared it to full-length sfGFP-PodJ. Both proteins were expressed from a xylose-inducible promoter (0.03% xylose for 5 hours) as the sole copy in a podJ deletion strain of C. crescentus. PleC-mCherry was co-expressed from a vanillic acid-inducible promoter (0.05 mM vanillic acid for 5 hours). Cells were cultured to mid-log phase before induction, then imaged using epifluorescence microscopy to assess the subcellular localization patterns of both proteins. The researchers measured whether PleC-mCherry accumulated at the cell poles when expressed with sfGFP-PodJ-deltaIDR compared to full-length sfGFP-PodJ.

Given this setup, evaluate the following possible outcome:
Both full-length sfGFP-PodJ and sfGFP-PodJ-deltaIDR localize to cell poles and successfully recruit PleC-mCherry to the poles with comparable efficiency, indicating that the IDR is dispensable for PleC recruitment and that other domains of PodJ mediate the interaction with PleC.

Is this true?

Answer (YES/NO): NO